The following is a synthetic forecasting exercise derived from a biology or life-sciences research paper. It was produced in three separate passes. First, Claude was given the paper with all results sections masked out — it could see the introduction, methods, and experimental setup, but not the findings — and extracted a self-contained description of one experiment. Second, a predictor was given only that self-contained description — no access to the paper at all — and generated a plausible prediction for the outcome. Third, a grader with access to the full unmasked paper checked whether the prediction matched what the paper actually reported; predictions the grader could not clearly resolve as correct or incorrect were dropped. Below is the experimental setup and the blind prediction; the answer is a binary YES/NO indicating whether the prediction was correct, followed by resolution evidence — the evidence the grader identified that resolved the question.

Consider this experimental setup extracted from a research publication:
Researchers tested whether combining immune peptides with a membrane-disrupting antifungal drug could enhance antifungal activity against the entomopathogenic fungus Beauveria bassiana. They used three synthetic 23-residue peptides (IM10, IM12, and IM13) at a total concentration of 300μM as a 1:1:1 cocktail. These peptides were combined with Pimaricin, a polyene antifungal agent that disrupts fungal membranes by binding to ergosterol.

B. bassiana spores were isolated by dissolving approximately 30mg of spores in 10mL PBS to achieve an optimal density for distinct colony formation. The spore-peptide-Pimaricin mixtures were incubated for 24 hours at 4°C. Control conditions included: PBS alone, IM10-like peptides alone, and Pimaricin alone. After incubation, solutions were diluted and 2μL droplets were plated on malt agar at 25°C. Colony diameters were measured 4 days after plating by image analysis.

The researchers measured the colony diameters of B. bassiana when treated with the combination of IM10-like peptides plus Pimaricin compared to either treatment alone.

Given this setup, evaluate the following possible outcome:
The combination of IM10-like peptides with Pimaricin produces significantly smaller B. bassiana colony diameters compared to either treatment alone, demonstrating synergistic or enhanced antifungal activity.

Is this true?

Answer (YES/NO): YES